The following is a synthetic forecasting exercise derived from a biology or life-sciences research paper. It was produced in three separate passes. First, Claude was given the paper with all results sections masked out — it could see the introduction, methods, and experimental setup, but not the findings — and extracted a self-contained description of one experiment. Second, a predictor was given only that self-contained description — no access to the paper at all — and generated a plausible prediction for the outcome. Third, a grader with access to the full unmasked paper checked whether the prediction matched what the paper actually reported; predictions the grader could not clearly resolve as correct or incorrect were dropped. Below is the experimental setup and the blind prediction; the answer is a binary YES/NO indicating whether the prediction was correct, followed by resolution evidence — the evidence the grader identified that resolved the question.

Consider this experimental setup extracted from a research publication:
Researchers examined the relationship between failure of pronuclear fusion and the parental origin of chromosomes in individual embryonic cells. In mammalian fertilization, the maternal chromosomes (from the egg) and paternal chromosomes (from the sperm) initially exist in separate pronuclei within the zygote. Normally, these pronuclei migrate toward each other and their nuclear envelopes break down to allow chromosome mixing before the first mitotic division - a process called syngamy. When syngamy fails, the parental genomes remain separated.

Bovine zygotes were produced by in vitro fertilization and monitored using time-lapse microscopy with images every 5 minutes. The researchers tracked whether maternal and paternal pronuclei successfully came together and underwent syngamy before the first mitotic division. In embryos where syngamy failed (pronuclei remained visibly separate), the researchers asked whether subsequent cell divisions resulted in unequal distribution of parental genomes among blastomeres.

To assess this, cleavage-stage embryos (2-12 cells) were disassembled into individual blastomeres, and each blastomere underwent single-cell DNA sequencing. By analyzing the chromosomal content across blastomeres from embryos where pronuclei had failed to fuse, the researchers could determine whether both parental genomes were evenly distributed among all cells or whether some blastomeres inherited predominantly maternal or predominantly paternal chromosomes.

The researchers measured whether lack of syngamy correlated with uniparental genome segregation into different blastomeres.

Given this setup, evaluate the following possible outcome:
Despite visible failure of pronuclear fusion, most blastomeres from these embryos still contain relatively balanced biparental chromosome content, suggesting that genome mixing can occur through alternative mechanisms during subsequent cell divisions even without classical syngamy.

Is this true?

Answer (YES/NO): NO